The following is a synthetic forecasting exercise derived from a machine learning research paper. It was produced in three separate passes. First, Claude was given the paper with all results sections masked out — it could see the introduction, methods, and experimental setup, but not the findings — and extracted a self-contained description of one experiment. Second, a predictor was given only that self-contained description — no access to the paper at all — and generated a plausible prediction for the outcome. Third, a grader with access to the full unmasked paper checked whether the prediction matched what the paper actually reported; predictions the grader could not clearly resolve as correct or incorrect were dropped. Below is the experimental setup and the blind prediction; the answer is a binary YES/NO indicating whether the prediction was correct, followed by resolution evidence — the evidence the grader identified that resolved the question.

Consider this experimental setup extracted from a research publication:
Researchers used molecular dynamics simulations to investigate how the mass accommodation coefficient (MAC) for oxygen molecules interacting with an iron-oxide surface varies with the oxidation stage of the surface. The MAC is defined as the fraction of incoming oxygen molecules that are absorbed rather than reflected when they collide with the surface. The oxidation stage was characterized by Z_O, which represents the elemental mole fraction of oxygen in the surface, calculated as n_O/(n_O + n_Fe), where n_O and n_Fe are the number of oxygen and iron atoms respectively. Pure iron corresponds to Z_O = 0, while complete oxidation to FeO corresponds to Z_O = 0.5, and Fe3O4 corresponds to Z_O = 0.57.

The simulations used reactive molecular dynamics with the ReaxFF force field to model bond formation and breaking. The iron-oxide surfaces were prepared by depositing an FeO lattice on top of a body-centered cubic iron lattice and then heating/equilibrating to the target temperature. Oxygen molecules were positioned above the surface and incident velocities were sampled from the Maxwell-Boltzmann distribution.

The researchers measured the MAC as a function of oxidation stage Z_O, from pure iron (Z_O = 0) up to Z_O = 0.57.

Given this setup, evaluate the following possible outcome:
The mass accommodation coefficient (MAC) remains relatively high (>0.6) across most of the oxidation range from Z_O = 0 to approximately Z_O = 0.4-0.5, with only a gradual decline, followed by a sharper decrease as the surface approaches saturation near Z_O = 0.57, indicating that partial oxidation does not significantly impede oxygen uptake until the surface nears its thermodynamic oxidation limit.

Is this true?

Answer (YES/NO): NO